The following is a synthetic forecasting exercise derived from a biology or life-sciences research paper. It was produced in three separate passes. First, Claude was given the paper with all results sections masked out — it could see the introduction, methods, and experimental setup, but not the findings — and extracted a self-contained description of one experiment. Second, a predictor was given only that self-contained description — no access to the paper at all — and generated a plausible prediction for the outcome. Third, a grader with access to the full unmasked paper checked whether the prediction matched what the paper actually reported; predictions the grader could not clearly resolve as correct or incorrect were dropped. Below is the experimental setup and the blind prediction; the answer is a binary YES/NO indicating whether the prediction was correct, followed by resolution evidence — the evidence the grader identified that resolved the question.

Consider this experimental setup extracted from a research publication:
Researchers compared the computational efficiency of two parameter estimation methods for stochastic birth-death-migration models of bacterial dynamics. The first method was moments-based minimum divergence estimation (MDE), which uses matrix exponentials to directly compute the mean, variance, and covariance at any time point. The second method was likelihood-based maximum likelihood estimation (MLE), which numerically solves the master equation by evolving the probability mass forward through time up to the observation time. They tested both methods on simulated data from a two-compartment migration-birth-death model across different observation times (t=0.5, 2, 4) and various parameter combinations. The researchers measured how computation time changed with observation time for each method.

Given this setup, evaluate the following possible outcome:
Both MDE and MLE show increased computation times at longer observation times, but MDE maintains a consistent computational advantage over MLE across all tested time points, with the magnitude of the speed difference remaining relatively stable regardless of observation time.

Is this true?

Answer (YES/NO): NO